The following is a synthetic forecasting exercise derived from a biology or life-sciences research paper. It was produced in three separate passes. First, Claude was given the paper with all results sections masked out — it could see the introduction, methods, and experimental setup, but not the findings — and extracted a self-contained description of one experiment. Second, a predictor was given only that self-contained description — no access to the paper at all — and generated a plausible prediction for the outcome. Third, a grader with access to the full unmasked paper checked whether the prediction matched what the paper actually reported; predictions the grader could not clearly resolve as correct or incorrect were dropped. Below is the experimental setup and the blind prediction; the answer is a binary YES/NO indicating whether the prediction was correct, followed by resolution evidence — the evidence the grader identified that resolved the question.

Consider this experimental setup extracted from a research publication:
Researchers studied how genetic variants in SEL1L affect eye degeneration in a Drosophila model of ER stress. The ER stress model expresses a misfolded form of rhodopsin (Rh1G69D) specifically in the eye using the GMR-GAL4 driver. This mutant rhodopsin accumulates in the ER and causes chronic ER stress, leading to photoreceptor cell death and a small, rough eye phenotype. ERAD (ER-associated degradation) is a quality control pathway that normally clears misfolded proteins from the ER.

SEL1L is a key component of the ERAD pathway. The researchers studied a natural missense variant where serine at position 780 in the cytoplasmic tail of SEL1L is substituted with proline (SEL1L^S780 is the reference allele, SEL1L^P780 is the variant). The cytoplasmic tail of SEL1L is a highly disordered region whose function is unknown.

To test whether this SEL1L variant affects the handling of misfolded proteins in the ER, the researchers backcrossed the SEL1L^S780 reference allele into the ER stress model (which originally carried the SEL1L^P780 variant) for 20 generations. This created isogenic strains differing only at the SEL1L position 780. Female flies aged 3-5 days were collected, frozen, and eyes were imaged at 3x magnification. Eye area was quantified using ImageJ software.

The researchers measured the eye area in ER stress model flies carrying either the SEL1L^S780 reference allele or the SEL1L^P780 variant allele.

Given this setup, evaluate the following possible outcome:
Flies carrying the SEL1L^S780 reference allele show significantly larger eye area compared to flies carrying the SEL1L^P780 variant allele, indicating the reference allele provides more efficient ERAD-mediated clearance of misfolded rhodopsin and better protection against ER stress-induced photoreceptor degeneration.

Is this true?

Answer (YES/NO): NO